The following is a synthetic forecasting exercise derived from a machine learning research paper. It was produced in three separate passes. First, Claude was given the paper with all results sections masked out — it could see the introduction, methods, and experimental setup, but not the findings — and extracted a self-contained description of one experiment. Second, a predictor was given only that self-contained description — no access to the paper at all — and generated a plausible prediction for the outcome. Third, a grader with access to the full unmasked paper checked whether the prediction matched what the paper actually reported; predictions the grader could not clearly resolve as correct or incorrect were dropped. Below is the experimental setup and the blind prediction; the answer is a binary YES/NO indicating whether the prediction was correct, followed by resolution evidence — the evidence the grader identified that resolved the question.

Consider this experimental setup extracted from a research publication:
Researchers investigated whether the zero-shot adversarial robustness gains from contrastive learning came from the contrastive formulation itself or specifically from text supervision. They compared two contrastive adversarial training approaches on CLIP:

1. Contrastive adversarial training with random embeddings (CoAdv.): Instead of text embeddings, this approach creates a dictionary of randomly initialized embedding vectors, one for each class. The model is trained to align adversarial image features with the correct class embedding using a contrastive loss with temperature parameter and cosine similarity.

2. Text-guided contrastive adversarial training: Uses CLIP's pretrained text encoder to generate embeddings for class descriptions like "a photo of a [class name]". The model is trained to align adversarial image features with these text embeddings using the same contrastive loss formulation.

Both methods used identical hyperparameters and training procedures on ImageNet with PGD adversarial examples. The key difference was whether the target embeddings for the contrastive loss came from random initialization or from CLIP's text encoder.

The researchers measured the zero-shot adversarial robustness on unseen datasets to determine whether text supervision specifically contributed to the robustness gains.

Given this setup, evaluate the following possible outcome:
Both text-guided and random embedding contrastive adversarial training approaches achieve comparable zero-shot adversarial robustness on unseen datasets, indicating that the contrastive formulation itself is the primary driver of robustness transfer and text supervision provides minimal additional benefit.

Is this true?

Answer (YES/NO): NO